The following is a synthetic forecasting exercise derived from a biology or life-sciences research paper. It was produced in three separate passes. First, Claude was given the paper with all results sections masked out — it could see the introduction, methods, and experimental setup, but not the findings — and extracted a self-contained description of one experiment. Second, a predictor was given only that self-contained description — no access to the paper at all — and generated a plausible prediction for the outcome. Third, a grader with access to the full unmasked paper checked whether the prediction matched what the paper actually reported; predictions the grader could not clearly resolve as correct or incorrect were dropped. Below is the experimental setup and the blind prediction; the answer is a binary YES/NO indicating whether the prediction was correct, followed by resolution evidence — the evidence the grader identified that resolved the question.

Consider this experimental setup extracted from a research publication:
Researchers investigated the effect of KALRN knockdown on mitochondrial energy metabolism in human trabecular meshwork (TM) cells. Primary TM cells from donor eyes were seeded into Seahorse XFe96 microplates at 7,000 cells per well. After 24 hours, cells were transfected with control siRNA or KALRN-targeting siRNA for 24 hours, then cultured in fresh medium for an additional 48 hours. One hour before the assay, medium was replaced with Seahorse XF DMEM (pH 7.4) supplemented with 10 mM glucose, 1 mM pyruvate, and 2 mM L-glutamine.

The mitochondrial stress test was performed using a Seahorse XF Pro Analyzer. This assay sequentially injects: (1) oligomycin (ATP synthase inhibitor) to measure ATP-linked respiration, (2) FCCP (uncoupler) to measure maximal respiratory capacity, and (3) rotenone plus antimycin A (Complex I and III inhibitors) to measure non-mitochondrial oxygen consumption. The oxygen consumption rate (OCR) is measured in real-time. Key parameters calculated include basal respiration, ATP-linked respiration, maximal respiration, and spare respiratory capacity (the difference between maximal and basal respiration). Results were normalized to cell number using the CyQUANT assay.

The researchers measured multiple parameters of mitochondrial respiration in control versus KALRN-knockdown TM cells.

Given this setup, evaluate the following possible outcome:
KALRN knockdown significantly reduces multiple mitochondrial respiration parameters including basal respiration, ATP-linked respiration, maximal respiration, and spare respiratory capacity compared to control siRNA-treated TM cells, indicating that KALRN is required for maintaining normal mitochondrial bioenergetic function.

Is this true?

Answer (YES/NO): NO